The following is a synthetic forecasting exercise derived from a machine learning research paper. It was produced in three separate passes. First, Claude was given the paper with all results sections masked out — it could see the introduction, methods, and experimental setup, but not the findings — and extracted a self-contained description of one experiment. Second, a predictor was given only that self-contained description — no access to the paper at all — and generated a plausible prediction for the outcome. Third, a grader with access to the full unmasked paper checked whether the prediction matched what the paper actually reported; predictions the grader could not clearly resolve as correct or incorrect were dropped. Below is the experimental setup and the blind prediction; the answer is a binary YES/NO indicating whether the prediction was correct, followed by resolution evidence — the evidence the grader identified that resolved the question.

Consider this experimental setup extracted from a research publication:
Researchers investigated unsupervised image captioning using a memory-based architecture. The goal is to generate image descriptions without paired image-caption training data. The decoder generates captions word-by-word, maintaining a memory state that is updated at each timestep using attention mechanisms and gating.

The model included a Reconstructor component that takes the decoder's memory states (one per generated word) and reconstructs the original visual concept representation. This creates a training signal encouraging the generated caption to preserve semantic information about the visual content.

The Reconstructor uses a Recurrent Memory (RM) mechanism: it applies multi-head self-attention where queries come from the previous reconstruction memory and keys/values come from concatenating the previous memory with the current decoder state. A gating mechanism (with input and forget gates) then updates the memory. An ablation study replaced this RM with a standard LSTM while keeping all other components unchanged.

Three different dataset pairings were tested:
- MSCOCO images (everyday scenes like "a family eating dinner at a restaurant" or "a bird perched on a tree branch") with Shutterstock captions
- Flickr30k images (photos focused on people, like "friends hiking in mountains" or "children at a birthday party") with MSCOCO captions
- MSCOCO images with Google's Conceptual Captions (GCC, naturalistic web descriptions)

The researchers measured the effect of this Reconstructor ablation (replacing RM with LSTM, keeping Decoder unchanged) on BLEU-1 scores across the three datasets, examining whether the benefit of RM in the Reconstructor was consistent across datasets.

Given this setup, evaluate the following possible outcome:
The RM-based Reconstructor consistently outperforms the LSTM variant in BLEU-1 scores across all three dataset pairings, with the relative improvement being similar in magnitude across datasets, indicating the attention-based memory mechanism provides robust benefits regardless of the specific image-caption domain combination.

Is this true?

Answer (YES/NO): NO